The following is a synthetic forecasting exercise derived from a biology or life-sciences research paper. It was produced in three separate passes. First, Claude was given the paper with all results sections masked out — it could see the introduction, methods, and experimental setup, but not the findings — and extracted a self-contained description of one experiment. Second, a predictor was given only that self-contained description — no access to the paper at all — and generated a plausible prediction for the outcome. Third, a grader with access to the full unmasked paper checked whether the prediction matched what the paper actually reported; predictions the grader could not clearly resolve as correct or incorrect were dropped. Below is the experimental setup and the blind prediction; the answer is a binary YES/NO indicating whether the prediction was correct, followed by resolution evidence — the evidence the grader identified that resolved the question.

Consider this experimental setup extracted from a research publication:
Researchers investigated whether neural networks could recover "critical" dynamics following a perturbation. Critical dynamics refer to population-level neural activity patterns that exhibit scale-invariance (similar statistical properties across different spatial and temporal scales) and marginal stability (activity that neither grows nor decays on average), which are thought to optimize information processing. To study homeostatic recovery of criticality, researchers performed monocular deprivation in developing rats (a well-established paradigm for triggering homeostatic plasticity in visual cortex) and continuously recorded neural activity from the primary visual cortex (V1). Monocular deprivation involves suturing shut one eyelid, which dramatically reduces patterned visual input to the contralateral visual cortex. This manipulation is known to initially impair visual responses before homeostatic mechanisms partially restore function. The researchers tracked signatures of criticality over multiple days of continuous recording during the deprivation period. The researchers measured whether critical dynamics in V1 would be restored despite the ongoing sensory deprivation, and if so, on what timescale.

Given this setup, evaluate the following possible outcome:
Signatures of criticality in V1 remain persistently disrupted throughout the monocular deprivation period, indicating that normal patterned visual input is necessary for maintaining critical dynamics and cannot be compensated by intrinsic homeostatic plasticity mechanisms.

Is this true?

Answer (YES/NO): NO